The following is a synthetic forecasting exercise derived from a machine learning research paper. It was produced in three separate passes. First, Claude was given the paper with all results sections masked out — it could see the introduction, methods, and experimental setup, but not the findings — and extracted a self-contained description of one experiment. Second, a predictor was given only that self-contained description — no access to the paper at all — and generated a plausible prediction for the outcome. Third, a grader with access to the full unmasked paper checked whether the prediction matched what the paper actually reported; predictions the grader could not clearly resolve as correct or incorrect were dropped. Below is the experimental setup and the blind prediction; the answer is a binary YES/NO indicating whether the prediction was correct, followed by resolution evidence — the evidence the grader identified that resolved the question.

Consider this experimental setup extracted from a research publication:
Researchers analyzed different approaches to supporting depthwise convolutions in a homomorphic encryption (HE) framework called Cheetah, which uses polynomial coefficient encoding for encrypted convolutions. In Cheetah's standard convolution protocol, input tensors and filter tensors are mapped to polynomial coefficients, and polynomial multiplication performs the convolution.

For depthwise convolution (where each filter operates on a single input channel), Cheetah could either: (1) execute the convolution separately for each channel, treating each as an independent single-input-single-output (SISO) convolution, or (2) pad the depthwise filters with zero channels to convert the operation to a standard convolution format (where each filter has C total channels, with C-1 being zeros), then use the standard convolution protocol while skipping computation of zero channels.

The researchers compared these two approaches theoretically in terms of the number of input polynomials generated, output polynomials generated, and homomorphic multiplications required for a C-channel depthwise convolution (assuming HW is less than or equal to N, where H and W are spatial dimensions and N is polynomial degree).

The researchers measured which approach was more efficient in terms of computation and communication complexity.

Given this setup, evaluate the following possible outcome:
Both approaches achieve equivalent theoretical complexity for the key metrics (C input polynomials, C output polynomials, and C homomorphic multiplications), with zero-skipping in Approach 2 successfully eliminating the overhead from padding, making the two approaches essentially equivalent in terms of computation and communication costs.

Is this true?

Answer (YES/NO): NO